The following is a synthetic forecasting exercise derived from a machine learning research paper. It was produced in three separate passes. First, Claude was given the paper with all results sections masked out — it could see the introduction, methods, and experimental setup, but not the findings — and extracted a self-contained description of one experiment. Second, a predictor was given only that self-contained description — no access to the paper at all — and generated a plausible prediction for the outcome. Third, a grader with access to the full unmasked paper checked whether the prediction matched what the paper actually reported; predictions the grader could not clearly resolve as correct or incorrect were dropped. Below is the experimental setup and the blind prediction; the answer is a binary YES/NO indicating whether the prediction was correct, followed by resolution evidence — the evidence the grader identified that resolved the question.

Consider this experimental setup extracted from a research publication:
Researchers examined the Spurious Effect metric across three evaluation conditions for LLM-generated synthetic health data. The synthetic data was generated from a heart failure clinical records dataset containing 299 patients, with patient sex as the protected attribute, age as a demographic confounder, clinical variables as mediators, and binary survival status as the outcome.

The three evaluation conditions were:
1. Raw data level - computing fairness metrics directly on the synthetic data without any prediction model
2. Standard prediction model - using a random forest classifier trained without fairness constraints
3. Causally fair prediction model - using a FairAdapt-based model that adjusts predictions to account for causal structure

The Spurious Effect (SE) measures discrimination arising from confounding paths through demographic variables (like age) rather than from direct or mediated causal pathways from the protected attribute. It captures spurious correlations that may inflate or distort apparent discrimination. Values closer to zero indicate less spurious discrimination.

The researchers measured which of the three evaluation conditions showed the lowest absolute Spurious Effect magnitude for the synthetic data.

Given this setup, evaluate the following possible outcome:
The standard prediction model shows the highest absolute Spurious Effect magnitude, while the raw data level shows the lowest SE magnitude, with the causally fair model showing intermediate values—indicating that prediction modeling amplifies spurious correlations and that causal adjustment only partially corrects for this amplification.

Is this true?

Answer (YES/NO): YES